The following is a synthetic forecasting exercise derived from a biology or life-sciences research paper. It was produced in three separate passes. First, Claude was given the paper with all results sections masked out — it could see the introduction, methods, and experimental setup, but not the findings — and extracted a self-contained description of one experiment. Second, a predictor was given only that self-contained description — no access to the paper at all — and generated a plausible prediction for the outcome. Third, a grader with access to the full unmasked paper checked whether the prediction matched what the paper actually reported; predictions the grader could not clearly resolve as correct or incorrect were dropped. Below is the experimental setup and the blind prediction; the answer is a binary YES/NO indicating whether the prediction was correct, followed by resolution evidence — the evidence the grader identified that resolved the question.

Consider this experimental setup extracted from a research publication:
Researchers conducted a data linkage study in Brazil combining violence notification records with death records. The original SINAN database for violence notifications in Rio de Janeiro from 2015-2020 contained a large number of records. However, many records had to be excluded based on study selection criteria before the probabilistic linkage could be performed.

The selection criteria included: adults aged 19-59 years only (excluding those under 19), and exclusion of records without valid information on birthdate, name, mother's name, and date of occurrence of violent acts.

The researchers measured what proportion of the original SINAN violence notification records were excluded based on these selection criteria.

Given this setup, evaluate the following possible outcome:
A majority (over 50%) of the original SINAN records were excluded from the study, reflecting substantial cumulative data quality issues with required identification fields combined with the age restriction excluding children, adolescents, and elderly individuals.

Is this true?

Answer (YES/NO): YES